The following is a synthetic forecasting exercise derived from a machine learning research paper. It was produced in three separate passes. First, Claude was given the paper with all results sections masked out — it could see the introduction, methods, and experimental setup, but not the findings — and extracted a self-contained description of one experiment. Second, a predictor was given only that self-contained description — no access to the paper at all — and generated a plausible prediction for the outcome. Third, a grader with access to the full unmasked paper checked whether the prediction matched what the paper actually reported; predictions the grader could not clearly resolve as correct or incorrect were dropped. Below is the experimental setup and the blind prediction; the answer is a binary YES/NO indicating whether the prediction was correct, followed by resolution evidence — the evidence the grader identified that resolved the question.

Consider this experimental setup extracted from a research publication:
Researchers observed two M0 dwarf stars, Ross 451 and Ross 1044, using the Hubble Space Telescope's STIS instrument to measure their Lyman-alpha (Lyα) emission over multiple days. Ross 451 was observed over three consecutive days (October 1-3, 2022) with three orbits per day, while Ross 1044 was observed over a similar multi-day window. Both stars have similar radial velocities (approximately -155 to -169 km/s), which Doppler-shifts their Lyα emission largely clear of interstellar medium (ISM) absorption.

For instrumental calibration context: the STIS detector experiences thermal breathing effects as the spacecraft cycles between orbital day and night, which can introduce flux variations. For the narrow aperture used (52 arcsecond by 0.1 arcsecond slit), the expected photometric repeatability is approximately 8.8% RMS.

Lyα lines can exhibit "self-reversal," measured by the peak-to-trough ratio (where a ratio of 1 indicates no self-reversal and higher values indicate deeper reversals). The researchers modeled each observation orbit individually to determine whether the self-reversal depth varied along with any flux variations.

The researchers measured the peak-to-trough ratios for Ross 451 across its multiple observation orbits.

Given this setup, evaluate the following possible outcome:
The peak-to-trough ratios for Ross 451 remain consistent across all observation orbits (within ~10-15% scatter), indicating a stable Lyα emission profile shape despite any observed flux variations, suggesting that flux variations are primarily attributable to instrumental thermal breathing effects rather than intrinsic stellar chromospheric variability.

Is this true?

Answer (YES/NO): NO